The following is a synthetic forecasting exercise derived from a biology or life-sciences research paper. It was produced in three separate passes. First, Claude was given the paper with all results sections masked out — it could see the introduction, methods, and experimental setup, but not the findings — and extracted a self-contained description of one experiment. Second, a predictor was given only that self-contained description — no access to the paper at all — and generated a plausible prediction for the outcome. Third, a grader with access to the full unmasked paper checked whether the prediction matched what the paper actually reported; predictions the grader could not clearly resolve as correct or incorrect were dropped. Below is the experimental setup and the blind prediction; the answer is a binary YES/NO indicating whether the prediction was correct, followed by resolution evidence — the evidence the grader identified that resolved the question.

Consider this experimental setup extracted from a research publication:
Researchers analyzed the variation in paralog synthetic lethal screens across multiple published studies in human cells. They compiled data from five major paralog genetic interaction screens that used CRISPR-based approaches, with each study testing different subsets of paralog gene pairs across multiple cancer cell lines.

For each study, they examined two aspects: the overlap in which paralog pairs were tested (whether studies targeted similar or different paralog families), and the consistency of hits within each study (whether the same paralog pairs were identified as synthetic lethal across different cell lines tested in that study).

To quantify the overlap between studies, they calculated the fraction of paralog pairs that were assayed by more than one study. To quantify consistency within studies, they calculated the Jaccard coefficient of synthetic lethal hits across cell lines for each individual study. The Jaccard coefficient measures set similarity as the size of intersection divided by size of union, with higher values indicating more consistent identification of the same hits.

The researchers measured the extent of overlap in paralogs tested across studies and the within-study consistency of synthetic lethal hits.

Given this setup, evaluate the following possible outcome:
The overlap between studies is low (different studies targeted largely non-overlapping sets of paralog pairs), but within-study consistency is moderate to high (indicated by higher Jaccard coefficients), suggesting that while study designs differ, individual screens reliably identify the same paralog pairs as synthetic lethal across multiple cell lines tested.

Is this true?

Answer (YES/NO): NO